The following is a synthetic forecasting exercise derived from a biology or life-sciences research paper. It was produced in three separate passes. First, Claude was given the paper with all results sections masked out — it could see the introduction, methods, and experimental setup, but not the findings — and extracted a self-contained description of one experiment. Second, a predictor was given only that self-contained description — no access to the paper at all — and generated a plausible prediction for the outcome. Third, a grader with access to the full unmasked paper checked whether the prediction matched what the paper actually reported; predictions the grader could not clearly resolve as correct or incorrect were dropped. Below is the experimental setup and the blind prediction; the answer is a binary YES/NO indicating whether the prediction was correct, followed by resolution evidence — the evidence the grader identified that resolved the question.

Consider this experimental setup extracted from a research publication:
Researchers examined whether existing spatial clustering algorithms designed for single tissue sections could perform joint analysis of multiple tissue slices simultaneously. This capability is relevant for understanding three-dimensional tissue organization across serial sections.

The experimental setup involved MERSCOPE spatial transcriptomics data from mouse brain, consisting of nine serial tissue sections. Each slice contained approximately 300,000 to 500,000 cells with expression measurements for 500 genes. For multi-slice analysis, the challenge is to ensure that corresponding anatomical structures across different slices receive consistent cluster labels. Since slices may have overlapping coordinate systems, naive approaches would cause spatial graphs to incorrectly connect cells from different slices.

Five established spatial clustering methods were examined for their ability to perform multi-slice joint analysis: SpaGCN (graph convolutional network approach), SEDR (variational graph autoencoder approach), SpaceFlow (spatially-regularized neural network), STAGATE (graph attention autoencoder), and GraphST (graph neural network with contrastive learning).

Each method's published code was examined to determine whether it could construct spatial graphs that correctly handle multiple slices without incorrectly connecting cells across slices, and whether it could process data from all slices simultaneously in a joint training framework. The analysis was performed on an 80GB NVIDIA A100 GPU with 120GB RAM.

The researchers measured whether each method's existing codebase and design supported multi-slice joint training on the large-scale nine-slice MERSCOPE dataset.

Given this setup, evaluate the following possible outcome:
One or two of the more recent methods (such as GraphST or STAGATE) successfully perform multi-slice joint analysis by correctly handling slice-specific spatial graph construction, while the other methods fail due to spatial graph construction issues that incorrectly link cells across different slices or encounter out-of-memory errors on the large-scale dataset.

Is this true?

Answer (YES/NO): NO